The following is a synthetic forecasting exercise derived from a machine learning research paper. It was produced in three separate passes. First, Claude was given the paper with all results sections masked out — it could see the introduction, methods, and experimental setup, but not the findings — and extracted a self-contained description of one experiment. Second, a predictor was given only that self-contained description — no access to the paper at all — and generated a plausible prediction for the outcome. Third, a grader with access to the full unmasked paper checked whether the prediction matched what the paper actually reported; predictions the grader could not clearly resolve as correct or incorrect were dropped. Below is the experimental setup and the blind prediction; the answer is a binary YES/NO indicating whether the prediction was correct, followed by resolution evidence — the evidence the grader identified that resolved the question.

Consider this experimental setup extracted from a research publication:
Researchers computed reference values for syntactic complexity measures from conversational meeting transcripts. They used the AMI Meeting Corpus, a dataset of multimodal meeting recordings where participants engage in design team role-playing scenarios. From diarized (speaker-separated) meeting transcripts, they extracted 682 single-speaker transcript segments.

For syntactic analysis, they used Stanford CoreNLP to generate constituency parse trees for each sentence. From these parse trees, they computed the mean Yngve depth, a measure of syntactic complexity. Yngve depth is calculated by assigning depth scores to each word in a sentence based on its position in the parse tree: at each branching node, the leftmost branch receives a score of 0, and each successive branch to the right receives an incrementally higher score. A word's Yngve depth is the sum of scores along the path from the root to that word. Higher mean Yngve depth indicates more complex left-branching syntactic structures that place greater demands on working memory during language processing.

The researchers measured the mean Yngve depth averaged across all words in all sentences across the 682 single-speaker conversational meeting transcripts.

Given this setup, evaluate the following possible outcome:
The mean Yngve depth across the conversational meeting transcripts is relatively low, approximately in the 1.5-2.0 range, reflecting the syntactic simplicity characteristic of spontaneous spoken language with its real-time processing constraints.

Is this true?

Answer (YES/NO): NO